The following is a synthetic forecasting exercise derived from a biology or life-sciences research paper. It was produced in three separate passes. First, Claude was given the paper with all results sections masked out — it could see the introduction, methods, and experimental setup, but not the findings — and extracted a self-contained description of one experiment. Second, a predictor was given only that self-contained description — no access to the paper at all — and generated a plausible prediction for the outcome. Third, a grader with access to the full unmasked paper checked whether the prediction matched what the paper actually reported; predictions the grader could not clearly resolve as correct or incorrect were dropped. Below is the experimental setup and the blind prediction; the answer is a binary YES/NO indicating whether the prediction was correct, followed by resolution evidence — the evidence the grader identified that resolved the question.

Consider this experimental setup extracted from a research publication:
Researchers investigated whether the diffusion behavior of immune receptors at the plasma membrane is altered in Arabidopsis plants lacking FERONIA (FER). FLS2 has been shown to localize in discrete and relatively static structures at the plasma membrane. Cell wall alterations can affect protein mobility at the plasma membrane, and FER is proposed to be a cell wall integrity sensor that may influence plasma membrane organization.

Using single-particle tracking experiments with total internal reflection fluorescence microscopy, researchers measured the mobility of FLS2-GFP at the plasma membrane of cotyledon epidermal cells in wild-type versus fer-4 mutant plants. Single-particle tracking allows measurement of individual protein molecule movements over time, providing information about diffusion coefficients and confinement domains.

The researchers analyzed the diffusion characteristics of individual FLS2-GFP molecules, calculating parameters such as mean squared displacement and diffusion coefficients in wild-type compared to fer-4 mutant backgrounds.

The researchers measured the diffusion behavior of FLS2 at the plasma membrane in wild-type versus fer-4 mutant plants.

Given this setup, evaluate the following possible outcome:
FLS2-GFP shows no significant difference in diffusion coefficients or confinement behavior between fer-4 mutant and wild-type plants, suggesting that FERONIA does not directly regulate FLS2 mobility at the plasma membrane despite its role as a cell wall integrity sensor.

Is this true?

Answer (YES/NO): NO